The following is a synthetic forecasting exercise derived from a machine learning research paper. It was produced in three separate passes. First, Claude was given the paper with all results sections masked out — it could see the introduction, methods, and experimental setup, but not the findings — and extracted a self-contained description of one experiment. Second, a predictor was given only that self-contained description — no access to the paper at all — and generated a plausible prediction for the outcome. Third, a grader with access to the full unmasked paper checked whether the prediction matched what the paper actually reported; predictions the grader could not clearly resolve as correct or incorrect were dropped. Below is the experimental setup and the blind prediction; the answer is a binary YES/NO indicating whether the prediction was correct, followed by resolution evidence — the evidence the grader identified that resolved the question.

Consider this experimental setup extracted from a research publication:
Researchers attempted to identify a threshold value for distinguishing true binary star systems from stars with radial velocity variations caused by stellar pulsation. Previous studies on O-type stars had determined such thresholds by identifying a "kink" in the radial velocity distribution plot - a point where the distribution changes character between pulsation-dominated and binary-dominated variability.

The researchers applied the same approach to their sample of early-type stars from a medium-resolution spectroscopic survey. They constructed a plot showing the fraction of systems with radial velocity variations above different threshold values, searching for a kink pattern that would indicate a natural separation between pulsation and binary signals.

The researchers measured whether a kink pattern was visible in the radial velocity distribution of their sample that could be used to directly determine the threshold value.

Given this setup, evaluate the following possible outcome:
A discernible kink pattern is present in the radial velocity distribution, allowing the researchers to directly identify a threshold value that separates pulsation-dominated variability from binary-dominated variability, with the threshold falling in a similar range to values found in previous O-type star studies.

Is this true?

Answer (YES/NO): NO